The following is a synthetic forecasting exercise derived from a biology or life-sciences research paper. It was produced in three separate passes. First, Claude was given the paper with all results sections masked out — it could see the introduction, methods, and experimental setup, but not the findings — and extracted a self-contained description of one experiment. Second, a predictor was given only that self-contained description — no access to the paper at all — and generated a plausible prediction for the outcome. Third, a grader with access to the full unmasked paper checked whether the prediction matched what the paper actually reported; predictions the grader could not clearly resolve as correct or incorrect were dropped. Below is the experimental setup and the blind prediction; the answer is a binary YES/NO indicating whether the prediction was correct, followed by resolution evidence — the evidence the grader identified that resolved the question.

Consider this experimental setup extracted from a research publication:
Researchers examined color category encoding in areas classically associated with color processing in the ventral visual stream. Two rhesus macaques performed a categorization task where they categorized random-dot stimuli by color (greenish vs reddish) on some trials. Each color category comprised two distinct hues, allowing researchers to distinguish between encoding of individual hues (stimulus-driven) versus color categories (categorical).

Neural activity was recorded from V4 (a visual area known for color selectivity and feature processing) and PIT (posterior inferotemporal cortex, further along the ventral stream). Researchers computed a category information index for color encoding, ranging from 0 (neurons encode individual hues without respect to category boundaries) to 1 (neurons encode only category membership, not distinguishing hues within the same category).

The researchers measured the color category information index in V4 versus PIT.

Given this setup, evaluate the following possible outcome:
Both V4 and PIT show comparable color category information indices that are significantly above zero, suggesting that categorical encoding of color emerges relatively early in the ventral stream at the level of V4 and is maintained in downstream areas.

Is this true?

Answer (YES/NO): NO